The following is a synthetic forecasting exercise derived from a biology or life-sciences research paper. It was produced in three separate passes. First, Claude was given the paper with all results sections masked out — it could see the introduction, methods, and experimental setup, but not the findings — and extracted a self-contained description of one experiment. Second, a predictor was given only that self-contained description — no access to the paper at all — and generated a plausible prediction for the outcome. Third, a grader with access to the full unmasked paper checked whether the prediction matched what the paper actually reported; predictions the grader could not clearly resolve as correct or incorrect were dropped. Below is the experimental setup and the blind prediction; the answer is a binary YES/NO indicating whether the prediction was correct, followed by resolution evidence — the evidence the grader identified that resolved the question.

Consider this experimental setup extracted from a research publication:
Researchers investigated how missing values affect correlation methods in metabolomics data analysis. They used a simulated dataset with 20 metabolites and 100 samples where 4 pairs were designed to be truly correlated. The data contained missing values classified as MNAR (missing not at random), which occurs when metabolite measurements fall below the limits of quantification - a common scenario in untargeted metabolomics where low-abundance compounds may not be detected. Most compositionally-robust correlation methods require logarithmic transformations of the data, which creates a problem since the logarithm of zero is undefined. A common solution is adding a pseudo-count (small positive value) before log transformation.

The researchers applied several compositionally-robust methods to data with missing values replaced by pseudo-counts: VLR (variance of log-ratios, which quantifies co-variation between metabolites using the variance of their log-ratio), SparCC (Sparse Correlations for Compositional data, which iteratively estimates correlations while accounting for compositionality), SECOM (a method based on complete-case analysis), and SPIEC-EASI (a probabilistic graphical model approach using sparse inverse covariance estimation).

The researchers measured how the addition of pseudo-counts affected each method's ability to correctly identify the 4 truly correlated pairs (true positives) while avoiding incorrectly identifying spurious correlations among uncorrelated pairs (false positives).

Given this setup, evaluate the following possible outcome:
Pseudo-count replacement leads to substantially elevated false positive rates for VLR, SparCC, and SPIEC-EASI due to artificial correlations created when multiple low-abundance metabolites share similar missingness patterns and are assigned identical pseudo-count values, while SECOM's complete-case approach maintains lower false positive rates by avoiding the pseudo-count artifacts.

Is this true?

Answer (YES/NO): NO